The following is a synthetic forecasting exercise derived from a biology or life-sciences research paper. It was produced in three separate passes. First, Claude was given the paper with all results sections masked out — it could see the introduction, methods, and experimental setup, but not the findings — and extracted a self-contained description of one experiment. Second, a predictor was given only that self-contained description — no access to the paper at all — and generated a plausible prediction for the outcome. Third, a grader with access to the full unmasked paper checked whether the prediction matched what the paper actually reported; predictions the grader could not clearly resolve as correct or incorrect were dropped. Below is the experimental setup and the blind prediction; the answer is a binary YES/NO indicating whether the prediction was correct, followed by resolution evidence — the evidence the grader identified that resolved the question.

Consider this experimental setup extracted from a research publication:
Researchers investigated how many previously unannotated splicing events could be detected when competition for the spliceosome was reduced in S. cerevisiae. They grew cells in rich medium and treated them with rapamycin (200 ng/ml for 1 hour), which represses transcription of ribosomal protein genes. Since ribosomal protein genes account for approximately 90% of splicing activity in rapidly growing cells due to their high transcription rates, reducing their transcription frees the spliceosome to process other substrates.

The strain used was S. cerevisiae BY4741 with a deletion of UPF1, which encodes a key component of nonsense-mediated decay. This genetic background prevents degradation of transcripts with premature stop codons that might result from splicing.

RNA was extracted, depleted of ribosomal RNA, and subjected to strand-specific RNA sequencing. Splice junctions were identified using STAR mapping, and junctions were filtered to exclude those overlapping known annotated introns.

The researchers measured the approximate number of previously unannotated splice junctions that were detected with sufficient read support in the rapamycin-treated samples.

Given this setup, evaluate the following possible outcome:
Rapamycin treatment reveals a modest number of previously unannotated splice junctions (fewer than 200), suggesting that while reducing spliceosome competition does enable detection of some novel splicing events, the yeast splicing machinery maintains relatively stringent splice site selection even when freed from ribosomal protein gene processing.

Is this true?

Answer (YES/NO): NO